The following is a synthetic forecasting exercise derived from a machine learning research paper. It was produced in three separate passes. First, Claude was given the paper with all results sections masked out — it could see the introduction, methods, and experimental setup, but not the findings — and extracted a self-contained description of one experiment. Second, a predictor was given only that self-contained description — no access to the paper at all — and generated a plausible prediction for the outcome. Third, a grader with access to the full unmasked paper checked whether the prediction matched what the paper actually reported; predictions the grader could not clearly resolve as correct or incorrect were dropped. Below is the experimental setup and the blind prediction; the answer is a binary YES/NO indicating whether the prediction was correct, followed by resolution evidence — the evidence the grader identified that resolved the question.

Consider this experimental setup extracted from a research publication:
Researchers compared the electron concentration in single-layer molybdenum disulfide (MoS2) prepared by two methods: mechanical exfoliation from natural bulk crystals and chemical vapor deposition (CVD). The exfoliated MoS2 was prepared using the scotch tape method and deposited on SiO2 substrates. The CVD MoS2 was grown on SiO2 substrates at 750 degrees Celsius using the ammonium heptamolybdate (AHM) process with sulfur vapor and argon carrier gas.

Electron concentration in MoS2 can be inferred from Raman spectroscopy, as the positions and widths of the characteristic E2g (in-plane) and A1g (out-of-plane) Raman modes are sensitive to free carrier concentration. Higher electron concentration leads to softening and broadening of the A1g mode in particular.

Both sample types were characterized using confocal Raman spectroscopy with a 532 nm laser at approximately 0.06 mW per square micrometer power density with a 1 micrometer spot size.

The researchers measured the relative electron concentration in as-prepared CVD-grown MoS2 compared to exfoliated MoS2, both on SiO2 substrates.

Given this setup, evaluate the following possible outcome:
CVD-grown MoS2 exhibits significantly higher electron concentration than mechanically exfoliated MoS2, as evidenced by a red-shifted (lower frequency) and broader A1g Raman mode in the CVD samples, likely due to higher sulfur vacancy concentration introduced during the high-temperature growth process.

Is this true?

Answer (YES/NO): NO